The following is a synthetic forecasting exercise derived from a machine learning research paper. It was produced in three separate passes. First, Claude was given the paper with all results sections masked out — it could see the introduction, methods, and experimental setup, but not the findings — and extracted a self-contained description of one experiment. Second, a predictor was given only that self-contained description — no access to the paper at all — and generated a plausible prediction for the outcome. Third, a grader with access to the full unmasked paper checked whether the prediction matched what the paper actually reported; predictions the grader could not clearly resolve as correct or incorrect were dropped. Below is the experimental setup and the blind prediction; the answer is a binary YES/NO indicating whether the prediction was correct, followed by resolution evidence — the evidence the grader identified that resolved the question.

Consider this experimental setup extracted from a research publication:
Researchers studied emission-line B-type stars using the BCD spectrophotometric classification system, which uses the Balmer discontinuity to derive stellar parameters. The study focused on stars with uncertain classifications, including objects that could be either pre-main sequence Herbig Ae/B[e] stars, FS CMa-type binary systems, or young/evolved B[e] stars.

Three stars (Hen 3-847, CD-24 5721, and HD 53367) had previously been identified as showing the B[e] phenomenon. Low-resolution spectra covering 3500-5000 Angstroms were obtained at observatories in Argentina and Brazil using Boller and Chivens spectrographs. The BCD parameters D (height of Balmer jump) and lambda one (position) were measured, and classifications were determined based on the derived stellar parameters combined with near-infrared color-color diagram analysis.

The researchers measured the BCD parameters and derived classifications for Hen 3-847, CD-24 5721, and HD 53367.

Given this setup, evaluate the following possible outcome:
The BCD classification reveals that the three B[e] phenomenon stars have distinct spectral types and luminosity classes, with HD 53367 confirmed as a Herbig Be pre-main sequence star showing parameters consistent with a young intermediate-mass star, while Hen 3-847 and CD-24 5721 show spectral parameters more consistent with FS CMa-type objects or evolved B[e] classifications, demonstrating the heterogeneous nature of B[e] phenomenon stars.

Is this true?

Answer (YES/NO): NO